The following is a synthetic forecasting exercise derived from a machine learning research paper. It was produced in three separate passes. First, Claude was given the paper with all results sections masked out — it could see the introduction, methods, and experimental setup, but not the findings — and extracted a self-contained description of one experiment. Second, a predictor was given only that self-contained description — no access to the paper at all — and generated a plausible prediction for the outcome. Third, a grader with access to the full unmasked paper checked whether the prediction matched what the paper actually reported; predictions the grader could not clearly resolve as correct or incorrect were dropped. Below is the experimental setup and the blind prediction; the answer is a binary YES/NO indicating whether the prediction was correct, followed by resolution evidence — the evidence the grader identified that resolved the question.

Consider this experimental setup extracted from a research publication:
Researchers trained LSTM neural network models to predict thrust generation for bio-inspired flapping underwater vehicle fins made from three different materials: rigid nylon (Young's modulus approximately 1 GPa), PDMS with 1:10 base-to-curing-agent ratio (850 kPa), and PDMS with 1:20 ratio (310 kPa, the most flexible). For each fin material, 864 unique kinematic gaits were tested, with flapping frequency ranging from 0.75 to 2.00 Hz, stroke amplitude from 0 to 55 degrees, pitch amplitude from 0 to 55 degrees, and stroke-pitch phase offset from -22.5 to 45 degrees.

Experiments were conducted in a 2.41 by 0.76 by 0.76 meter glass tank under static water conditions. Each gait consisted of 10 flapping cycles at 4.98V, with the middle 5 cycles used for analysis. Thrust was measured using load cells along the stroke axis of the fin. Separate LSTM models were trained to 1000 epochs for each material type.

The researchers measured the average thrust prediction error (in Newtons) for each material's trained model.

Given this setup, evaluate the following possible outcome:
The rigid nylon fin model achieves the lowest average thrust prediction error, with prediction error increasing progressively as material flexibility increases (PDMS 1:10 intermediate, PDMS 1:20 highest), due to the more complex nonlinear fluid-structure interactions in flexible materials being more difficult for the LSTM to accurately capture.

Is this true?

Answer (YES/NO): NO